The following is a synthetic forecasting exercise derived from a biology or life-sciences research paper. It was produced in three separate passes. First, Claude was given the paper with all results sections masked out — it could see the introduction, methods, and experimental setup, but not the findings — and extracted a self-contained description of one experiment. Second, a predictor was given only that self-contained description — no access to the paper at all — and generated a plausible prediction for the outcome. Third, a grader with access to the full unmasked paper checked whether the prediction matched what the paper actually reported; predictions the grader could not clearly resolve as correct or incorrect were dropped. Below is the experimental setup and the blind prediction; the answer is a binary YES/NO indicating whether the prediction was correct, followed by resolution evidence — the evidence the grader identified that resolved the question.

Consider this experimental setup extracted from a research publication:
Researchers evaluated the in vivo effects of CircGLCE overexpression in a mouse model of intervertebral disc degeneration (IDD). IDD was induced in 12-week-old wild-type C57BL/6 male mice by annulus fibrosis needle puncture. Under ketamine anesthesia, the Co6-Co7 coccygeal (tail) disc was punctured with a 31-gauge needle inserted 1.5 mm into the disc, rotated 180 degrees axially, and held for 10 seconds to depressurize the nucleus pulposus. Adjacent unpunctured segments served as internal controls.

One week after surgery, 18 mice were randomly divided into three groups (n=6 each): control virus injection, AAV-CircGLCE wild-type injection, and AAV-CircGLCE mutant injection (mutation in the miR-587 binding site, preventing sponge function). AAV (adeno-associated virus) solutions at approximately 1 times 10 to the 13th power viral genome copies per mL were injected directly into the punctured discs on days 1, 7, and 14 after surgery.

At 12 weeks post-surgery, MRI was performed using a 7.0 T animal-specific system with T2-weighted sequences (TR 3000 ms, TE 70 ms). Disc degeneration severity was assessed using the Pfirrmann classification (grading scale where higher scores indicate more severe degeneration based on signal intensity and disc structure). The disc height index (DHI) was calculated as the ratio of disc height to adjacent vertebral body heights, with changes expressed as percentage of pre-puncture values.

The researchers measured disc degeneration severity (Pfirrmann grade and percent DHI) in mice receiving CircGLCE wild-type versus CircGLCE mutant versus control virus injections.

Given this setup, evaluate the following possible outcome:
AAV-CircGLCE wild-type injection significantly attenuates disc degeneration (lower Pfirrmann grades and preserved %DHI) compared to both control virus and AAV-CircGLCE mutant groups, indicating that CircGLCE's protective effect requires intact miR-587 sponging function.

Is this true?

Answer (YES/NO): YES